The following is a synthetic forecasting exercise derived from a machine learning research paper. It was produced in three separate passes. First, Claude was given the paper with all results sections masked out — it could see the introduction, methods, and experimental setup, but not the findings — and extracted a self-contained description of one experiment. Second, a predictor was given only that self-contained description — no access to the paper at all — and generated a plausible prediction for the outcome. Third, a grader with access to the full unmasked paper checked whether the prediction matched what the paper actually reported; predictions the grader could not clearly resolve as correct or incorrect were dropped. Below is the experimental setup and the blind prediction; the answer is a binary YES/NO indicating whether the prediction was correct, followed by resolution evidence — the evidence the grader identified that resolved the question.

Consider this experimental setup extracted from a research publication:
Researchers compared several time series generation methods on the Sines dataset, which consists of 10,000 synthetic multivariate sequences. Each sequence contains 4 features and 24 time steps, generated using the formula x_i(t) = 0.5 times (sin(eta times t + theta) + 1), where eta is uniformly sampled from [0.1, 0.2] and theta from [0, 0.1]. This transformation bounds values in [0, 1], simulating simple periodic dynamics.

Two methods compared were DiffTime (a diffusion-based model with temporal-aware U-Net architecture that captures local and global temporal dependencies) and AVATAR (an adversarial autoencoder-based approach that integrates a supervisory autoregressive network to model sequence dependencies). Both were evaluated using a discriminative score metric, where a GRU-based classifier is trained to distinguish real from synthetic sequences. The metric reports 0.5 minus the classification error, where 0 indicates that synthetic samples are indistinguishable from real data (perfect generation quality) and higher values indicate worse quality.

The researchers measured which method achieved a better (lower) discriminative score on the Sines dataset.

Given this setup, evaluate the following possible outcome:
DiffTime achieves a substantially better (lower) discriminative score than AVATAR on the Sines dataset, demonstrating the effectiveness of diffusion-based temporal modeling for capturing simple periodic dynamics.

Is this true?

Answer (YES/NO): NO